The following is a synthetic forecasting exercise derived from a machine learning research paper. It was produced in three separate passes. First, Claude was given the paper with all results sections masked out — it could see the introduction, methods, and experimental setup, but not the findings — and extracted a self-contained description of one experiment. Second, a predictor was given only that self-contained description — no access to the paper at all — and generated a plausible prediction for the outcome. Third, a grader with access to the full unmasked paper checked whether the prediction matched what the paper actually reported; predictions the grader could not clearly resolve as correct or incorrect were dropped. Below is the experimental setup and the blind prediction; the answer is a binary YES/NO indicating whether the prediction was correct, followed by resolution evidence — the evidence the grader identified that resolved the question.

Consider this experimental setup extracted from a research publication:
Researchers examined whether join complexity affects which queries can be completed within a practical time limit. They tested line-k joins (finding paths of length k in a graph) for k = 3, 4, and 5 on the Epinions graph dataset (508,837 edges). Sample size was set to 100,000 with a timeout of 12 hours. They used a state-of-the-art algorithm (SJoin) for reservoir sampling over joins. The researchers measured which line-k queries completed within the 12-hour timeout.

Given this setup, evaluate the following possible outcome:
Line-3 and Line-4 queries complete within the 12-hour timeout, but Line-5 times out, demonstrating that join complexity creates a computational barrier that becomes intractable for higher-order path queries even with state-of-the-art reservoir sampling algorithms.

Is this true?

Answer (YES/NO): YES